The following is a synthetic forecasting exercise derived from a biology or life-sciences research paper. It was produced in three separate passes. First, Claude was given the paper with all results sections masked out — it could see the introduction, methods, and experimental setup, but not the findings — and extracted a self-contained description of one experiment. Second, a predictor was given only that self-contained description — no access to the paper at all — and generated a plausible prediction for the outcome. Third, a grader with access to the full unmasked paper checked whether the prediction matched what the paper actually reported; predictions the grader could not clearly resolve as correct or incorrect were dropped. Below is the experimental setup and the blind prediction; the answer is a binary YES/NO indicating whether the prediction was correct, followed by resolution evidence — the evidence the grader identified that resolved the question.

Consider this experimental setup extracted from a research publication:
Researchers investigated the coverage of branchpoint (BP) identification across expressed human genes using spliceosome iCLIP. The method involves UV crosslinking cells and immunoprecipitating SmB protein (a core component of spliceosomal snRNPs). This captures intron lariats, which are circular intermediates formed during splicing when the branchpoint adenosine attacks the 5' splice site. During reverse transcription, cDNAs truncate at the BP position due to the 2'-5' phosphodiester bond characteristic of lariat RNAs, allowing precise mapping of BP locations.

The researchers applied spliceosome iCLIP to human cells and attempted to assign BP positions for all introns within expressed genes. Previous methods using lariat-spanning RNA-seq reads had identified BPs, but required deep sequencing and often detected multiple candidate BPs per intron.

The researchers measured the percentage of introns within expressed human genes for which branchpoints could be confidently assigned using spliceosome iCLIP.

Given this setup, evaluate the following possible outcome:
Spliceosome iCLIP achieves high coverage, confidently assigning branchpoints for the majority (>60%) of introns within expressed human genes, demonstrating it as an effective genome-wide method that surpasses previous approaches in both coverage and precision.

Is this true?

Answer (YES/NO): YES